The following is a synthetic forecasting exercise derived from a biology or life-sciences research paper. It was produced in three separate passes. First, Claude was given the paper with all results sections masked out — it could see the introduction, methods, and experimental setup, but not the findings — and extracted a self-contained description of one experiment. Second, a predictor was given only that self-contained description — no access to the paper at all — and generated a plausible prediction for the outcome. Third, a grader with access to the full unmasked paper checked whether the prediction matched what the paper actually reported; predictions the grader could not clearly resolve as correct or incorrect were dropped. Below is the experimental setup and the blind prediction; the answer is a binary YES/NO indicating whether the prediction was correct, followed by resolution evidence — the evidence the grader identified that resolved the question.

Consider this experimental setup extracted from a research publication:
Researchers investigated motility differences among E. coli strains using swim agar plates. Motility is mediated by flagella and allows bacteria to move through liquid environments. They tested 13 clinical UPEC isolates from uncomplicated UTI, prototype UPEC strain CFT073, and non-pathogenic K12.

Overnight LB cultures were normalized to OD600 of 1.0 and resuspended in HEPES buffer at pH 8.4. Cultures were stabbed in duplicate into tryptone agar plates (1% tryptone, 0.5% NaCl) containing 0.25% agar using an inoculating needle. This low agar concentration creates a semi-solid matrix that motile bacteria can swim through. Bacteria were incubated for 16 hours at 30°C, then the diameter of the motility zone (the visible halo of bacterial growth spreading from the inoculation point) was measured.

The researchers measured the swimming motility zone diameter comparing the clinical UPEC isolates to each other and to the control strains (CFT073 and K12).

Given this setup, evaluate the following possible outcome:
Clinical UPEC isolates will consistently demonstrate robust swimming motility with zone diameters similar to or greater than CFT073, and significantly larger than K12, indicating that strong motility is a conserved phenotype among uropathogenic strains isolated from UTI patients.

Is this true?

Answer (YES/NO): NO